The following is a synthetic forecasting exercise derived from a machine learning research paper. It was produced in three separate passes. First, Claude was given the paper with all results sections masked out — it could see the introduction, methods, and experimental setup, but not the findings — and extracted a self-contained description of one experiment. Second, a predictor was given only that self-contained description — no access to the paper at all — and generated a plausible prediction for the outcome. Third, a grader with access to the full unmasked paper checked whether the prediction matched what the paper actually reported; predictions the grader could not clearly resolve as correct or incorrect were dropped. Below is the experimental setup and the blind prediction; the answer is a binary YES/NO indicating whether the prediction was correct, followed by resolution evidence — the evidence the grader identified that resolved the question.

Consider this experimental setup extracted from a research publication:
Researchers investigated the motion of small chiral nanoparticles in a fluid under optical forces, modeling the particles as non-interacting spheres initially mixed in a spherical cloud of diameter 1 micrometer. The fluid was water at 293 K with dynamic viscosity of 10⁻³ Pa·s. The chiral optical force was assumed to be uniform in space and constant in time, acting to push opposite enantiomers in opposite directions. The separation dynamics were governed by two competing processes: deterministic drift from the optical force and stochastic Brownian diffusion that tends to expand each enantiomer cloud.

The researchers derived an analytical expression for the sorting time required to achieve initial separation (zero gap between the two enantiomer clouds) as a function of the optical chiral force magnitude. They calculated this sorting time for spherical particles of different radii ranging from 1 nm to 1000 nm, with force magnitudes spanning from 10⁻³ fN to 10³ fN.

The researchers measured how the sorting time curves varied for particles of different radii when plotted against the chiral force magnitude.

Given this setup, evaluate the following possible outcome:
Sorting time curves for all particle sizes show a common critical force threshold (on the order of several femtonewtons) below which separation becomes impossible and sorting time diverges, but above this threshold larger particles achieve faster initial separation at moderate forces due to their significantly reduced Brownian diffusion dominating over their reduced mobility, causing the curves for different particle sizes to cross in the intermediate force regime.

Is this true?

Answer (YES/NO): NO